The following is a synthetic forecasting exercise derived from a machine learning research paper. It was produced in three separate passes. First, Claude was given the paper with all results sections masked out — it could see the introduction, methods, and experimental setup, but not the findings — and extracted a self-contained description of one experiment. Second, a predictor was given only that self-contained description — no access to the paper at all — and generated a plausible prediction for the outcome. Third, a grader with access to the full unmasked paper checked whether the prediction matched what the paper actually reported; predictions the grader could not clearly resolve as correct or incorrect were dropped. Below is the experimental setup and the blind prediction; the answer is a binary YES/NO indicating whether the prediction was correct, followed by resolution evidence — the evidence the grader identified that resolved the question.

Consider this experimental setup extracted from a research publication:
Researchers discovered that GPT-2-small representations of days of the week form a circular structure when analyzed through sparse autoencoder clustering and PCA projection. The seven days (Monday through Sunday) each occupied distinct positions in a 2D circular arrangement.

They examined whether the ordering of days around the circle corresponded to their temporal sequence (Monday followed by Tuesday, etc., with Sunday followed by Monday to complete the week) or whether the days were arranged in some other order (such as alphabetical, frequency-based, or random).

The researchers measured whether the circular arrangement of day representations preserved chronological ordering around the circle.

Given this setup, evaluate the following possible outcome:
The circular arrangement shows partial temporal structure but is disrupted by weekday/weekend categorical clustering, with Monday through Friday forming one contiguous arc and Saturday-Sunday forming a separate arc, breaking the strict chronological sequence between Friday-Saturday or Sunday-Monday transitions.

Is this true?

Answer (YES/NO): NO